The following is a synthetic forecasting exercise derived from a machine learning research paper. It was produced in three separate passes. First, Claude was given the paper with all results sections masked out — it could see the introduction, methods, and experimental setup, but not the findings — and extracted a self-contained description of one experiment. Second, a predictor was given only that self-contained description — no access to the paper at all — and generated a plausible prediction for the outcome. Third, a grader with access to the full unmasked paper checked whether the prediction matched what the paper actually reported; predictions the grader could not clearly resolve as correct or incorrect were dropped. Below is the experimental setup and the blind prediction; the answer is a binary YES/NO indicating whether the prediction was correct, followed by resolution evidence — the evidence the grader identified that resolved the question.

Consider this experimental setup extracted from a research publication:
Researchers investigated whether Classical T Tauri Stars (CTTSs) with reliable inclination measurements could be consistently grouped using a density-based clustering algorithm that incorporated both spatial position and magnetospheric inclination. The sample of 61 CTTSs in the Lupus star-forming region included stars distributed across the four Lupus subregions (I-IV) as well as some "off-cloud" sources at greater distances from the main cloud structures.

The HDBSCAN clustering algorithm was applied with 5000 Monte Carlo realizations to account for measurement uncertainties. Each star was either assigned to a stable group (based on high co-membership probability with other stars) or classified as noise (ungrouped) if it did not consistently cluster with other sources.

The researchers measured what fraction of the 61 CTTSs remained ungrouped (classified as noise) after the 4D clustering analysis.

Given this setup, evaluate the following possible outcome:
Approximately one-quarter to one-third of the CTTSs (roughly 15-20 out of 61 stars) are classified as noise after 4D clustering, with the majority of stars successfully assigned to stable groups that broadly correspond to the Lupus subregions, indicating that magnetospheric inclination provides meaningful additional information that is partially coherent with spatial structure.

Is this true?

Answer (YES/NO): NO